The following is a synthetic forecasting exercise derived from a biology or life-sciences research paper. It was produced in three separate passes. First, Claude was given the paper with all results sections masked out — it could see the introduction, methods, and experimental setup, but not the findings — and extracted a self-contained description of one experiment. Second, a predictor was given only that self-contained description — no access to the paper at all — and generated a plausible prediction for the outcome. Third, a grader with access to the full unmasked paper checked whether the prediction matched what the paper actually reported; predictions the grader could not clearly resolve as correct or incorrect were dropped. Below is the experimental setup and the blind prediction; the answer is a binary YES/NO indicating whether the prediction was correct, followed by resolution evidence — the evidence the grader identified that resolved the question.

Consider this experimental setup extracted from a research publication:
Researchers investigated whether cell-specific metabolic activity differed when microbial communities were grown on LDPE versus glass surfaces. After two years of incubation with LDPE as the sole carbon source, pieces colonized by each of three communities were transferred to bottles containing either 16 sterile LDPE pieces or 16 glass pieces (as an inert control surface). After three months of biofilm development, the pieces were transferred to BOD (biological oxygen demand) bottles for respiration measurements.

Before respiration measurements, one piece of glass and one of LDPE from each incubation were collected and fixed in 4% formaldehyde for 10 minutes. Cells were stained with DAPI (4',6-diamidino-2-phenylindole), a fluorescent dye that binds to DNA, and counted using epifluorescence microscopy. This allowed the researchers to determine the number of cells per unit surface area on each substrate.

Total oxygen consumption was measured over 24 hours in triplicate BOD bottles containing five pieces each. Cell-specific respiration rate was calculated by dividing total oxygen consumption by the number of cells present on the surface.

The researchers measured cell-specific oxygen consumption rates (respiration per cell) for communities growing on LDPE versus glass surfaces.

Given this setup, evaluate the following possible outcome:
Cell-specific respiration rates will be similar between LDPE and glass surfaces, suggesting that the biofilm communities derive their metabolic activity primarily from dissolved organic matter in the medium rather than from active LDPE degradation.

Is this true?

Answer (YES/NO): NO